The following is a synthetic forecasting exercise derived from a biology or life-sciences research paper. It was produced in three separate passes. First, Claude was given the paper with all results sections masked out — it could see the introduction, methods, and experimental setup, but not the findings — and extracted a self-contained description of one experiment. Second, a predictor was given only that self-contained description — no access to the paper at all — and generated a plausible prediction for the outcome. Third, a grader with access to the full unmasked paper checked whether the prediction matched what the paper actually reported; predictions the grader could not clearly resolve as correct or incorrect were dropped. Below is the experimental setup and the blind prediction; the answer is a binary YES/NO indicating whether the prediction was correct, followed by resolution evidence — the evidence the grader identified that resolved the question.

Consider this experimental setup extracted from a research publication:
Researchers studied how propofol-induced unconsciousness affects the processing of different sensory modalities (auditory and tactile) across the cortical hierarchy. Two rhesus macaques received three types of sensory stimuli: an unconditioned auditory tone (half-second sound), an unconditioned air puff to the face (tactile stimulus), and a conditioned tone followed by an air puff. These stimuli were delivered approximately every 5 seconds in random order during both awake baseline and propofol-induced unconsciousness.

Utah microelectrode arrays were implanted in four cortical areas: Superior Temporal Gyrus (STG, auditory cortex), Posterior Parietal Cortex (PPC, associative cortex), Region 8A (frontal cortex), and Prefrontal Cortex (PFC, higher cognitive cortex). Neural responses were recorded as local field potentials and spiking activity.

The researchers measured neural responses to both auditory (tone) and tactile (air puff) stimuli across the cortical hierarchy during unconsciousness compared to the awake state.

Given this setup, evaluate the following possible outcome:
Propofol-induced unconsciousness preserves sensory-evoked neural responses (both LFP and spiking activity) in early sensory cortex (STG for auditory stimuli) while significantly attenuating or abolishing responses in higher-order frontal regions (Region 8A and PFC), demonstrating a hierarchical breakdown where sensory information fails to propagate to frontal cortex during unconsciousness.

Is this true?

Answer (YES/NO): YES